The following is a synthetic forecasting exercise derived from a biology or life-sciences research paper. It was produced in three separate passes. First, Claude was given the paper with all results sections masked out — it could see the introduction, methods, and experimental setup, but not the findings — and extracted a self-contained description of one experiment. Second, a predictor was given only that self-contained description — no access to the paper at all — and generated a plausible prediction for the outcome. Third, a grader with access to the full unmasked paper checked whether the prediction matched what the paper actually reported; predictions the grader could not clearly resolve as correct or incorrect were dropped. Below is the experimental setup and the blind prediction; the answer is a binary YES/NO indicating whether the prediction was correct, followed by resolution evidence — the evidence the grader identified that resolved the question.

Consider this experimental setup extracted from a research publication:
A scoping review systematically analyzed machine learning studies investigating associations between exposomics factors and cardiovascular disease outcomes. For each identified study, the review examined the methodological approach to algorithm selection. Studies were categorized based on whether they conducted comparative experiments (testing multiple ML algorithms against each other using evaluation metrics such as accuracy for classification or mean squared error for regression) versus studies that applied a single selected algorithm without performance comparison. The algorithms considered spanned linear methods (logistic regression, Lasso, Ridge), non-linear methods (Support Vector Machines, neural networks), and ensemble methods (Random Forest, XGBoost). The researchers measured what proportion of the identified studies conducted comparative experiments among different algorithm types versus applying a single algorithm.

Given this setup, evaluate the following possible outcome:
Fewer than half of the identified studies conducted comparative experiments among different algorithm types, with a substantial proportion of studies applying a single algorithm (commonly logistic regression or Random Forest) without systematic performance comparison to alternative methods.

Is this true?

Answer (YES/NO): NO